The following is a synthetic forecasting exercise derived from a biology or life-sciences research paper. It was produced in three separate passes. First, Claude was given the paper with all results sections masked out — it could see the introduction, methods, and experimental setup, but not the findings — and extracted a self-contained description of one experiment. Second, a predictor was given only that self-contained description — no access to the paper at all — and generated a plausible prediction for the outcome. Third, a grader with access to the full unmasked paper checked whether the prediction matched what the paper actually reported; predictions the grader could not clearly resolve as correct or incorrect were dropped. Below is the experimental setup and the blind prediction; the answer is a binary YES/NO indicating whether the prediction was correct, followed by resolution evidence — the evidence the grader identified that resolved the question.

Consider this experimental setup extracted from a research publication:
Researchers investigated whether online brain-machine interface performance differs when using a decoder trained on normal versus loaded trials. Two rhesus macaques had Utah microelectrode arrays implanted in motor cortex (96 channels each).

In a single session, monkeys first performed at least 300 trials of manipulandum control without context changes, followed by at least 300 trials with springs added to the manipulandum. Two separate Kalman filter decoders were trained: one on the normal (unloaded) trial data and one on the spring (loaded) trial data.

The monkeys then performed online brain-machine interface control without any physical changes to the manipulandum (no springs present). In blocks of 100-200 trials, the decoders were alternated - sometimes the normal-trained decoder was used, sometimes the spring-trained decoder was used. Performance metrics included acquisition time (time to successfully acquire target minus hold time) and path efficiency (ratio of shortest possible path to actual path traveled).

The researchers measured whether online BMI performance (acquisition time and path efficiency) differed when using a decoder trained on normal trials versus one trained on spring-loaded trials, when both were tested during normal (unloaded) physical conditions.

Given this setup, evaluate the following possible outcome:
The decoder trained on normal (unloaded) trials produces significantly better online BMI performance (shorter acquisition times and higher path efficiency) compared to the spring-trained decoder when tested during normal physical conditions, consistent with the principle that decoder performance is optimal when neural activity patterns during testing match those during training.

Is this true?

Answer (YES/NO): YES